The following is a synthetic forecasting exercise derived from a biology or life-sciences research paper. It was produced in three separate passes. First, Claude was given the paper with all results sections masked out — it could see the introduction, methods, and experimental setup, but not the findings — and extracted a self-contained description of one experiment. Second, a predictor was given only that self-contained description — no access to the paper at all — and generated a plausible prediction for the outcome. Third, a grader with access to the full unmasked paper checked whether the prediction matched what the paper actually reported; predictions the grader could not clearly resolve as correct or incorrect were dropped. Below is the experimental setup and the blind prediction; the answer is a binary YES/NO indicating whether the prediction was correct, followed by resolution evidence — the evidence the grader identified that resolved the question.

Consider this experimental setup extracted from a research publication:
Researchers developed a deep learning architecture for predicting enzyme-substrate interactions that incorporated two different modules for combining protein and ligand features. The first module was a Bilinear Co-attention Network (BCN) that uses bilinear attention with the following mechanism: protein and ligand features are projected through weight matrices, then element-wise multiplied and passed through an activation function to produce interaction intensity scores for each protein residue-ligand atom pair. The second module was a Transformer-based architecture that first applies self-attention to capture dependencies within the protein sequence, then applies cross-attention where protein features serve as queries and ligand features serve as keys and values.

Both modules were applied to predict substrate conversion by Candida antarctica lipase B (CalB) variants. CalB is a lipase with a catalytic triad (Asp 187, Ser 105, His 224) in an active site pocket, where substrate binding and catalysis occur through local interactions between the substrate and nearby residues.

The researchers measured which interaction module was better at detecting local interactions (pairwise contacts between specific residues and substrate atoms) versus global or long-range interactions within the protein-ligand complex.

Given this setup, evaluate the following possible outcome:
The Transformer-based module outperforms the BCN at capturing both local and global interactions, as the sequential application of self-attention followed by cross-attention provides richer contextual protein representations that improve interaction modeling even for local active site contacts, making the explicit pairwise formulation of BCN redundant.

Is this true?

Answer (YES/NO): NO